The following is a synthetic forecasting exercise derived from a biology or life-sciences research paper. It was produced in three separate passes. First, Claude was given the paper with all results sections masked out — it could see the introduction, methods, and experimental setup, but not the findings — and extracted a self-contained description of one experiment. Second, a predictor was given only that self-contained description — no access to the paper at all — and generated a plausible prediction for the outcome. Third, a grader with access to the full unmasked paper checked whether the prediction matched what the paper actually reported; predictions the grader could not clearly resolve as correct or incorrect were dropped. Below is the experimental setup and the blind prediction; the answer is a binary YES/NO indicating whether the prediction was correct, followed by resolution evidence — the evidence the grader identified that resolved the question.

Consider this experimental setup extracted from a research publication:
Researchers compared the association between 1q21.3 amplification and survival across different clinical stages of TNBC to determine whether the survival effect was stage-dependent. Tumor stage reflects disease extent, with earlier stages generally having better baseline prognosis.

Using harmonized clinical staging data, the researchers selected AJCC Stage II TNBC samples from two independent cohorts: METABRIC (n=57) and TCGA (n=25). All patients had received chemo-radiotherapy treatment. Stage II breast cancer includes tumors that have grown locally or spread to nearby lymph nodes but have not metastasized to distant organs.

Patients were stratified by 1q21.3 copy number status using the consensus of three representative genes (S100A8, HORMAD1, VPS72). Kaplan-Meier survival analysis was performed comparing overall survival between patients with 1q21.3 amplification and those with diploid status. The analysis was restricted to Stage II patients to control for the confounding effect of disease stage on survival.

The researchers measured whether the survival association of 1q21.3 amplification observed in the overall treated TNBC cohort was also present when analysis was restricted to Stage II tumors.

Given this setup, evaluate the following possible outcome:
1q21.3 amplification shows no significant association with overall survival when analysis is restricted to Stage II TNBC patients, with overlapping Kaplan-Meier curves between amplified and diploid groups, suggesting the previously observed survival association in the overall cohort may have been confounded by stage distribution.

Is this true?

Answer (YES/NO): NO